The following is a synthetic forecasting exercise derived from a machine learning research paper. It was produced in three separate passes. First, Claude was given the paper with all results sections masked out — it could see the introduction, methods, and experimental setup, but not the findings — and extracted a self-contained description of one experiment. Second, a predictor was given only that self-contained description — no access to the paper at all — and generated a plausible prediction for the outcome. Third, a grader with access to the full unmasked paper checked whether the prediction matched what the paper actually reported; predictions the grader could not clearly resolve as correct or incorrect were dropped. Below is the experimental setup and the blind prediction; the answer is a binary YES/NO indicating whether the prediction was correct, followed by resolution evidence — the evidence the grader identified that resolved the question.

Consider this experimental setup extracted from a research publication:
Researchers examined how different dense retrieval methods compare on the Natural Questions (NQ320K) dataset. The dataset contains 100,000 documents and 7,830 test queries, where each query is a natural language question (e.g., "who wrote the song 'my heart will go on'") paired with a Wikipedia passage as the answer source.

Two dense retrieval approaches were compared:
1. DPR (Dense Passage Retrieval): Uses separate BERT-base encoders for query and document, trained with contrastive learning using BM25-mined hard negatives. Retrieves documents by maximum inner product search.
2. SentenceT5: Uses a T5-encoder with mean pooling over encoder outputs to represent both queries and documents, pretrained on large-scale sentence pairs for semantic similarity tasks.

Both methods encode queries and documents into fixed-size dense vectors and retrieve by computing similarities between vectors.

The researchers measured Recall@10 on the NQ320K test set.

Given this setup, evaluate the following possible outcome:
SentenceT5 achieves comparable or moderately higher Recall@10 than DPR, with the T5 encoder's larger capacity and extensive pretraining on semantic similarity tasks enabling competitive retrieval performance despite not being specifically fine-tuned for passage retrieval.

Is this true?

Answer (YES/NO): YES